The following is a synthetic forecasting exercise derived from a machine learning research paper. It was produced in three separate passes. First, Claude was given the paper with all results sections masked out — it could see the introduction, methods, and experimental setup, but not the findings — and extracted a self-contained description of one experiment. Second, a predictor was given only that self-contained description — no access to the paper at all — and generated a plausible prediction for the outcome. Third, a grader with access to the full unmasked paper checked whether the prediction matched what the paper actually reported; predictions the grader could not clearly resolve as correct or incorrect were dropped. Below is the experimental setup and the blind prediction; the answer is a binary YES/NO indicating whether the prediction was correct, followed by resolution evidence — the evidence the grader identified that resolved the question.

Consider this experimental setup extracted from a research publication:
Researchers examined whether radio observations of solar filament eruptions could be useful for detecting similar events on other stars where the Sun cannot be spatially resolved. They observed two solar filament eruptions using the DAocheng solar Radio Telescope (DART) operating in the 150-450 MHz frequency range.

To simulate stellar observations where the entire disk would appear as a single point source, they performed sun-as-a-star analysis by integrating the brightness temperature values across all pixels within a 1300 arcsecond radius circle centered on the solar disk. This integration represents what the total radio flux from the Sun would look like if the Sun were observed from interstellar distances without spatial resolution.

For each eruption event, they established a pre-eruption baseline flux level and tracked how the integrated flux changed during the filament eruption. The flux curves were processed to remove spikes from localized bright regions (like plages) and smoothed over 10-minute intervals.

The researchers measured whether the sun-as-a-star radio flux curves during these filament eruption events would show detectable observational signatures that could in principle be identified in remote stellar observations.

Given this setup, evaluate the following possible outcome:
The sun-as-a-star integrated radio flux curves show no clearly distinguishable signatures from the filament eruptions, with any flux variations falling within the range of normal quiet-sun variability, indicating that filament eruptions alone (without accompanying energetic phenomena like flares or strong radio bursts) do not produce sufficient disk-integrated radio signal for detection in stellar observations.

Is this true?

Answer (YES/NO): NO